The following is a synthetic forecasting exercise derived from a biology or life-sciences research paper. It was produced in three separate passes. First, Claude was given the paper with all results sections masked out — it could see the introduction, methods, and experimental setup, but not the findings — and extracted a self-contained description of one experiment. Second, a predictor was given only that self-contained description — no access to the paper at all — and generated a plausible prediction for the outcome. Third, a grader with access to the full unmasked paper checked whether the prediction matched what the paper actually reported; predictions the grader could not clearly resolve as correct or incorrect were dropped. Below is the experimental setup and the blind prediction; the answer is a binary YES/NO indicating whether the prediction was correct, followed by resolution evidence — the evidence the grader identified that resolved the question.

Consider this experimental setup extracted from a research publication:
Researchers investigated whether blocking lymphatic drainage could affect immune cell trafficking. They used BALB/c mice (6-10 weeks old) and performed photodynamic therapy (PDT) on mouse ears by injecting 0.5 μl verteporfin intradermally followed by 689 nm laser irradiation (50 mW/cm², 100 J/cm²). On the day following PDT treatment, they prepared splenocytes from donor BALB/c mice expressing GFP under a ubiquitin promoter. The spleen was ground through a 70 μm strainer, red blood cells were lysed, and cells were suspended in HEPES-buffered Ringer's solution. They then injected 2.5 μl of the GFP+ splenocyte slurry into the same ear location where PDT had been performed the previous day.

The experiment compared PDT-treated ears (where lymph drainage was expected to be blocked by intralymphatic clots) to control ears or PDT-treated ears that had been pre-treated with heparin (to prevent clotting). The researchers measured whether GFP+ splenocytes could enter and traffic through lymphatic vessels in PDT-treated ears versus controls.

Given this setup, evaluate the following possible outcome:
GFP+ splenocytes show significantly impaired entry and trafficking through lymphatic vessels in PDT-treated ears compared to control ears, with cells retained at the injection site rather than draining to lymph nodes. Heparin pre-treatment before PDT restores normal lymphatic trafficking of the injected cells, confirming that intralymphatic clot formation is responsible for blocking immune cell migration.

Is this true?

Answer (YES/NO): YES